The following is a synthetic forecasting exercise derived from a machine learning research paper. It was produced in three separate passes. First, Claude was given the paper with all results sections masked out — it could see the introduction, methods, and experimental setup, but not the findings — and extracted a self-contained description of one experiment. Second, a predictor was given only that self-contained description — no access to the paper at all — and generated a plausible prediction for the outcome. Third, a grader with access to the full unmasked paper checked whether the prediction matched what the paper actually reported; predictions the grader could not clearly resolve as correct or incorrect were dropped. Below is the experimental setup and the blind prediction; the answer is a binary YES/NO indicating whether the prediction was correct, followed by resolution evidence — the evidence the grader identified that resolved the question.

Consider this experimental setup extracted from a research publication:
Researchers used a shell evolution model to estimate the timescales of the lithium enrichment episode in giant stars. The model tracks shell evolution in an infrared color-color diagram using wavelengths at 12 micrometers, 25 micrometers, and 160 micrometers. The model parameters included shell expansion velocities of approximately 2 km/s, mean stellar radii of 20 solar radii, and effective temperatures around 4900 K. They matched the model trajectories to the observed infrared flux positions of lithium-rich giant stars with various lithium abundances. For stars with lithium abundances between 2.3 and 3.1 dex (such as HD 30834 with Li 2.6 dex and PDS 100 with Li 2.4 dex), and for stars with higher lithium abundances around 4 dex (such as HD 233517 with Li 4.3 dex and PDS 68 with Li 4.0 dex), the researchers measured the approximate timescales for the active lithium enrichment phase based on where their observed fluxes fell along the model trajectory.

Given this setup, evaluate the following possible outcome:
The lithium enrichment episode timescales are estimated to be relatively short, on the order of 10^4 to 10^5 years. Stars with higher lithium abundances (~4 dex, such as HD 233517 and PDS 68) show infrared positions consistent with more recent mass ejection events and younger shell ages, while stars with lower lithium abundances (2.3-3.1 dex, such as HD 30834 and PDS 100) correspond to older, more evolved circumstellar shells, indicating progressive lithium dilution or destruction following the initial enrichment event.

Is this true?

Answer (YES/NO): NO